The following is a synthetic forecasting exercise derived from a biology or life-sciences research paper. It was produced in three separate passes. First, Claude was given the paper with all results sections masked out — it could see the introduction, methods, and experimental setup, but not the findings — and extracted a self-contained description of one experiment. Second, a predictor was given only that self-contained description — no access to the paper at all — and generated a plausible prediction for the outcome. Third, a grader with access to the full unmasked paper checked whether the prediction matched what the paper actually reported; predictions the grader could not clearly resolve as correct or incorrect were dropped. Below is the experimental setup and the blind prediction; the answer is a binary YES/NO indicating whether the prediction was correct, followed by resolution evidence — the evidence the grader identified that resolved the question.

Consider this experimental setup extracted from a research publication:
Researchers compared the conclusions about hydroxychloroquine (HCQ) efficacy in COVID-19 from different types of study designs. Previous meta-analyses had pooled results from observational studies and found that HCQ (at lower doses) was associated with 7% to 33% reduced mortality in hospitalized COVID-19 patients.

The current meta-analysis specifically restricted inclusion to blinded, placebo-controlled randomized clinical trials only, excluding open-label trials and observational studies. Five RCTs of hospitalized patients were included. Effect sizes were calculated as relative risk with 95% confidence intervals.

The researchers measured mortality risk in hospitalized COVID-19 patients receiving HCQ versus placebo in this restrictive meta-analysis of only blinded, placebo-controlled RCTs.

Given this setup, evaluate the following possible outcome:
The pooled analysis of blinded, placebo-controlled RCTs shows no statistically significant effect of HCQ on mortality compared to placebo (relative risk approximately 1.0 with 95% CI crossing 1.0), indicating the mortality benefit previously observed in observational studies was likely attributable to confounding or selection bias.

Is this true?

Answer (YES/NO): YES